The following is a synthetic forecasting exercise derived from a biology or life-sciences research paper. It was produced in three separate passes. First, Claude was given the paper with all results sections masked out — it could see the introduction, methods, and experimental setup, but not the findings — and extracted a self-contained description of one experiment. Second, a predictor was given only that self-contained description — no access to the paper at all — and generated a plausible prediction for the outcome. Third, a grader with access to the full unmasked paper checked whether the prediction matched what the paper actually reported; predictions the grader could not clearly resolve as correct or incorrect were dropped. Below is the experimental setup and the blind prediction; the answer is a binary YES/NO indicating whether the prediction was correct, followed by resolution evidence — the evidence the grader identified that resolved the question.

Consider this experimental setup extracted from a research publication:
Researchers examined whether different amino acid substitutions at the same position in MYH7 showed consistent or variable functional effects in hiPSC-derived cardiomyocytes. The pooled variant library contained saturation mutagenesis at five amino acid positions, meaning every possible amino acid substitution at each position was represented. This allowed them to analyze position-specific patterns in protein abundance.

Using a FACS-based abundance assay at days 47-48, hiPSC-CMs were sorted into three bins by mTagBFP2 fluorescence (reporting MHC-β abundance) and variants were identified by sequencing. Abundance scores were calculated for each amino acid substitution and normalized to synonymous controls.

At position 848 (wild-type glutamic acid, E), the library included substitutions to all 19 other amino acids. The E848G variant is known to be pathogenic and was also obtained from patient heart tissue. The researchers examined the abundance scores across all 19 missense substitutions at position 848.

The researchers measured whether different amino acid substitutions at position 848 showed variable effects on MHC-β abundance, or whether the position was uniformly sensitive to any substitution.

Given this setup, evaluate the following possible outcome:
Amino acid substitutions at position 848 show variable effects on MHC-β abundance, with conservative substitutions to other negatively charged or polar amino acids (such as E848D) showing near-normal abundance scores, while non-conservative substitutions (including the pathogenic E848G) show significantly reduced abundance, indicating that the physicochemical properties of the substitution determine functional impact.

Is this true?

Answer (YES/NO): NO